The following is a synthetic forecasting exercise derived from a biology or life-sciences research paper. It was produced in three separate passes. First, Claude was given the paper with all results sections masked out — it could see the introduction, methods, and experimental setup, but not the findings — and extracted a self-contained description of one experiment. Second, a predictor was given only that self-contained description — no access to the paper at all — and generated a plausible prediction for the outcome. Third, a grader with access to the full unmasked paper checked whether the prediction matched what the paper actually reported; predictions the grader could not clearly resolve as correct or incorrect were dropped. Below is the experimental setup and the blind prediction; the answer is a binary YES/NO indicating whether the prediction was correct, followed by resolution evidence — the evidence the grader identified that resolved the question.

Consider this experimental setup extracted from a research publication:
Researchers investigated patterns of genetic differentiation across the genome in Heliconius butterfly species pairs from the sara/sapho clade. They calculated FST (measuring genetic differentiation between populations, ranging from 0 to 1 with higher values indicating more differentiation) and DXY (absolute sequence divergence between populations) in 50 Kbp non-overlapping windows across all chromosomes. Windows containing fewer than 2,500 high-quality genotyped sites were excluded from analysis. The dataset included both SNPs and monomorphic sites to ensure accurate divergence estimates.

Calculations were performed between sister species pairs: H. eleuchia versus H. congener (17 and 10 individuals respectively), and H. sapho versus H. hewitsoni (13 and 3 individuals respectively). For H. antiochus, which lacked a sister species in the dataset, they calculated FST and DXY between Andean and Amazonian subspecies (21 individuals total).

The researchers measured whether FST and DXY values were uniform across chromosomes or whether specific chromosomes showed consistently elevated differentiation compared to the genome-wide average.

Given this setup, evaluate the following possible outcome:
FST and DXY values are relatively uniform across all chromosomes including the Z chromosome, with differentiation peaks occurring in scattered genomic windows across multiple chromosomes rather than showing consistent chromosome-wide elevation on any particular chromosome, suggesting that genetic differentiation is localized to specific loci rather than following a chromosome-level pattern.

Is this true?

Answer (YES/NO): NO